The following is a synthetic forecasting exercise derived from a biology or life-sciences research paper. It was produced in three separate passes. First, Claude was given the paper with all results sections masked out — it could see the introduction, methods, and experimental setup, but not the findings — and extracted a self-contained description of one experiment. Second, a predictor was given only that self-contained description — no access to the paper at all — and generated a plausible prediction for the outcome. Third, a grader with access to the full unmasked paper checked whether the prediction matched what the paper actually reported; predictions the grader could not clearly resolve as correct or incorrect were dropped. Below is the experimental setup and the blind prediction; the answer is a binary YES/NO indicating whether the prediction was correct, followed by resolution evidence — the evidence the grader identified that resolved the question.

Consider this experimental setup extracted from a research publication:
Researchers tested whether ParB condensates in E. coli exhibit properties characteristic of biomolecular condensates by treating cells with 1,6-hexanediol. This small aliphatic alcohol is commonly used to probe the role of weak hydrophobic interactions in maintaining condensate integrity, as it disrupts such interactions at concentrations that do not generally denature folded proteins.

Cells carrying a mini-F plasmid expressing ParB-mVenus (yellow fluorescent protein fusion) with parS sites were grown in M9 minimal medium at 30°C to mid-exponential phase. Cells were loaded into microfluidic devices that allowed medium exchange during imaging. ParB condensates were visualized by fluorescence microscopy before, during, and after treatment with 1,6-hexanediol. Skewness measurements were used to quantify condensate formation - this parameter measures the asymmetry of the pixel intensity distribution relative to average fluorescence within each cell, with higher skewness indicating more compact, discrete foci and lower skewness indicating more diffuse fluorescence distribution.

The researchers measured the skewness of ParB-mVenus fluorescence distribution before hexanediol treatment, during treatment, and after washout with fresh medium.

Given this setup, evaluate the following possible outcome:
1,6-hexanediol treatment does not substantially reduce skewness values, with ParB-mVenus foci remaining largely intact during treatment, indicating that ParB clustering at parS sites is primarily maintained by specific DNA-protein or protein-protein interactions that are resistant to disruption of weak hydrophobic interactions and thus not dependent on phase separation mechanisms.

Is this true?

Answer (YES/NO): NO